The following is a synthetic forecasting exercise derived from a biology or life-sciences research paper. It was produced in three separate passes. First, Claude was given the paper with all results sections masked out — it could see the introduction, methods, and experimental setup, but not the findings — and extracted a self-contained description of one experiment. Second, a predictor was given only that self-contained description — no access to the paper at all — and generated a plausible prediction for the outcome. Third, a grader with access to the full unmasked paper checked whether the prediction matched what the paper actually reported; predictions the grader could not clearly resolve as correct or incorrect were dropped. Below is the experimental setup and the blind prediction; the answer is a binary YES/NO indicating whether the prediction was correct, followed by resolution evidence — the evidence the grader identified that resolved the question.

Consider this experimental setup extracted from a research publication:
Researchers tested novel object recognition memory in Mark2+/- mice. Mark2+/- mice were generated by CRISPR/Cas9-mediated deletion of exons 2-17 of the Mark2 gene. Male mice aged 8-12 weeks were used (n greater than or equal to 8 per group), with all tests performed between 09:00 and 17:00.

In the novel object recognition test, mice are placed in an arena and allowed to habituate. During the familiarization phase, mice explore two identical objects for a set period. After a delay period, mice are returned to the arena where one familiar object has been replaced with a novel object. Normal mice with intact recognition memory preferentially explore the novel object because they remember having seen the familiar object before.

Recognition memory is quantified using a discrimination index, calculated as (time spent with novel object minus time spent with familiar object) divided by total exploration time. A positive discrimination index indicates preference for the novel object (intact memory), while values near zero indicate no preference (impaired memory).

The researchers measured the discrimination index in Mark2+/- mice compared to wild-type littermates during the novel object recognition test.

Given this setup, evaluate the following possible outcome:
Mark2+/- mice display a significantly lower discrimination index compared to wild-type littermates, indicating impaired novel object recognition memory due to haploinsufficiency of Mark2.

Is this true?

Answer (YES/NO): NO